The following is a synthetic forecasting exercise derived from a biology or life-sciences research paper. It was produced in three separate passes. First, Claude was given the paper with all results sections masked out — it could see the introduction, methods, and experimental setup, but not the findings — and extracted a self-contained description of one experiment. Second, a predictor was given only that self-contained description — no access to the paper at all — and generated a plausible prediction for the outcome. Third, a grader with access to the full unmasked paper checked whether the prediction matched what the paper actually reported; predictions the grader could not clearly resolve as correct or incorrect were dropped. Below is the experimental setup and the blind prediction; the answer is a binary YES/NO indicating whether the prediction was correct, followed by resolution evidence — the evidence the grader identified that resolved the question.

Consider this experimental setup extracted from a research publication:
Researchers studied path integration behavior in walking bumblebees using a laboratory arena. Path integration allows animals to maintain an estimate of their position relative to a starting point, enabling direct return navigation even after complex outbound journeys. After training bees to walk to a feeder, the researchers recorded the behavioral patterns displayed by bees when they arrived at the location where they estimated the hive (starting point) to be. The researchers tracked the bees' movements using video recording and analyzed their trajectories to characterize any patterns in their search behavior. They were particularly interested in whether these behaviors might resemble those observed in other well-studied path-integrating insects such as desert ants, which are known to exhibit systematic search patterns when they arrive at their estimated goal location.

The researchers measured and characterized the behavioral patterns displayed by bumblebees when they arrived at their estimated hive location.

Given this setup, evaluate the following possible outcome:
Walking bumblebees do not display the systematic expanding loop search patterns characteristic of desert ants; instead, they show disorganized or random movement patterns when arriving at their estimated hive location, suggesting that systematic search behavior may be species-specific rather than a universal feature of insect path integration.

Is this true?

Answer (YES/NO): NO